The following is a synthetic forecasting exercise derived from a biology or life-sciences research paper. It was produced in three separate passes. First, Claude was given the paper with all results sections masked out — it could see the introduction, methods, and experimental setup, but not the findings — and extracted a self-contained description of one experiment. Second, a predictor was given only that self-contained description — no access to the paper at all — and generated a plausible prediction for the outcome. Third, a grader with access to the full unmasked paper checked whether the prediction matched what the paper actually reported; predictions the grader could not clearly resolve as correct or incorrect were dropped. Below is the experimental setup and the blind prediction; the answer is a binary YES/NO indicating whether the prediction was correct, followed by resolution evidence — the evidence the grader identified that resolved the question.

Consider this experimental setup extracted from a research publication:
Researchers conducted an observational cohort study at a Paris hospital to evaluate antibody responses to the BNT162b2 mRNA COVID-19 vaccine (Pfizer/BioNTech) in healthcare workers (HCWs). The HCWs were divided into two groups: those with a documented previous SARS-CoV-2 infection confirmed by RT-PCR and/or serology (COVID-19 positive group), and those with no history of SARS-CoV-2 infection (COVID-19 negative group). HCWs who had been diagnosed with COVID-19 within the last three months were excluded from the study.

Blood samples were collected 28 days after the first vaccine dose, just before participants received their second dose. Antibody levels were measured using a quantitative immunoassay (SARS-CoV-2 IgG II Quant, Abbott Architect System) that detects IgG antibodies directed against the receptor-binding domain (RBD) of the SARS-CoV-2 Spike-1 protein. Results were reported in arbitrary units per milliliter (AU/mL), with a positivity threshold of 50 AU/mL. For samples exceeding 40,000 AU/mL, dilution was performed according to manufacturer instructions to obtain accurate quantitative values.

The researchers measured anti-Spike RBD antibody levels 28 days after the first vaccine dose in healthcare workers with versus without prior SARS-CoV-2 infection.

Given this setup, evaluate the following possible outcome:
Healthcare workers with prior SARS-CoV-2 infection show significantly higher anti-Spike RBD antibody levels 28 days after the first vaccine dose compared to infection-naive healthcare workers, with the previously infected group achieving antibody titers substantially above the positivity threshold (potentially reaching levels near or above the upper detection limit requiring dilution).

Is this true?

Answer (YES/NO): YES